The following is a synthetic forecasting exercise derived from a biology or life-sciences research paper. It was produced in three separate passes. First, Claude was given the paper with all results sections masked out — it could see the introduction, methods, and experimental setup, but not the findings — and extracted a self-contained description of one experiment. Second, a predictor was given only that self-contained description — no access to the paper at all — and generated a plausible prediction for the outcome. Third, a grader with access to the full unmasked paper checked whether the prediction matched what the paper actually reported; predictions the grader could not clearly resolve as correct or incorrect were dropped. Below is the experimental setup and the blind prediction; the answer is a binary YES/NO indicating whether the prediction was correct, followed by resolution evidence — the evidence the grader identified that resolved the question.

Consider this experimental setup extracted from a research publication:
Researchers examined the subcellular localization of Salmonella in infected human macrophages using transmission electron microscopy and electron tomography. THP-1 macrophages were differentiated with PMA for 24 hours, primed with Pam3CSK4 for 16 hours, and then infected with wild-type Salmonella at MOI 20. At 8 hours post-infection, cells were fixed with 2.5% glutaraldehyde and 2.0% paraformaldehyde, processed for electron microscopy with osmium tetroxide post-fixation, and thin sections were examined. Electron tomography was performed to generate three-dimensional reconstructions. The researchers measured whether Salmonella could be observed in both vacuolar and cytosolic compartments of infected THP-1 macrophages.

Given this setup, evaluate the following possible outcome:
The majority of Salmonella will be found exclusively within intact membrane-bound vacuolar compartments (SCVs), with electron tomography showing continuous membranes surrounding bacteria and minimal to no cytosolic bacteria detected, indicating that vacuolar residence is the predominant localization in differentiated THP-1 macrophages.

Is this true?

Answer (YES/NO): NO